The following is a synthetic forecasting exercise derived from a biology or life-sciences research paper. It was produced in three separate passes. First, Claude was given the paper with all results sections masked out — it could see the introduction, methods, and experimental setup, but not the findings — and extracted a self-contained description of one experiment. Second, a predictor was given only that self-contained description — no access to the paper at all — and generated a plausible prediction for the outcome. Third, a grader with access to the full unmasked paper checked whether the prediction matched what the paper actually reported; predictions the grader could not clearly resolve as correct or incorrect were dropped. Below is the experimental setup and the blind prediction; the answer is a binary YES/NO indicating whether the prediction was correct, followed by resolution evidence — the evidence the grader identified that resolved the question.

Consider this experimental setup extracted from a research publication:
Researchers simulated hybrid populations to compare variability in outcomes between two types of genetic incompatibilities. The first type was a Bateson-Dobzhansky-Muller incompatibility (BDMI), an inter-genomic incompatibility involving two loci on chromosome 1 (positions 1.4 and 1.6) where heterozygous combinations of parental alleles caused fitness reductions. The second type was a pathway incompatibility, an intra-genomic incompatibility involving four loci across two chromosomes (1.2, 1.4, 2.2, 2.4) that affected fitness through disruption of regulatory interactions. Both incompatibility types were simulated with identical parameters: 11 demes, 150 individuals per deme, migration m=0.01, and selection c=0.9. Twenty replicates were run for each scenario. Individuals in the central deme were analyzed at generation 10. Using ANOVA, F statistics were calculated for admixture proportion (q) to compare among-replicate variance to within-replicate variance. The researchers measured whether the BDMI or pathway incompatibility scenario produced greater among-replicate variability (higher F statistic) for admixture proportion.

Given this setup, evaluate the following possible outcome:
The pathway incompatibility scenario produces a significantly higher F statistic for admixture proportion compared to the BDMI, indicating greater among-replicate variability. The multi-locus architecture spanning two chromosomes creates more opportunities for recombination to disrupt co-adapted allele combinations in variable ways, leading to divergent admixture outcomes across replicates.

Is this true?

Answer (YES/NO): NO